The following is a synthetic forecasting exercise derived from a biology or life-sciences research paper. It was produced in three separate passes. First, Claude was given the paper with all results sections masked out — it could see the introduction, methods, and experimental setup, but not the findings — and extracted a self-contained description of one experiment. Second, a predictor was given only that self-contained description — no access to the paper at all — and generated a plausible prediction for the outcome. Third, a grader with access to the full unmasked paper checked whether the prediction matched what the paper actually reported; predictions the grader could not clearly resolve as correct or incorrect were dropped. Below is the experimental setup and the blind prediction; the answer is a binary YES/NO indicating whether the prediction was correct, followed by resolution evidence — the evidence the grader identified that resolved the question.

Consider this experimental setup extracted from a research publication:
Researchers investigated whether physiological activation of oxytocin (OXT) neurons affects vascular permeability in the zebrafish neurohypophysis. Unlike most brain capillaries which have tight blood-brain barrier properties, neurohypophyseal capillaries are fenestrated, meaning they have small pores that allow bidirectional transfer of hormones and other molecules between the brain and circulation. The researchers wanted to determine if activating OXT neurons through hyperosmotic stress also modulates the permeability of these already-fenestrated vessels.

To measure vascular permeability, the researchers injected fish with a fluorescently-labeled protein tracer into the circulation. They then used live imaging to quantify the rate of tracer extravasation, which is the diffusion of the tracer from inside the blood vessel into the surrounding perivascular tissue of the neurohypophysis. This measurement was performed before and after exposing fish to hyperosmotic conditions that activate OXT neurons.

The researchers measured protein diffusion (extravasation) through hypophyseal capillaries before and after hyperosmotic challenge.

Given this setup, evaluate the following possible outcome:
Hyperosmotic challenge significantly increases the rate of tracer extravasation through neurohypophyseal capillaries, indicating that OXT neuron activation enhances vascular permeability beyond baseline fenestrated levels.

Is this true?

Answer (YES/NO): YES